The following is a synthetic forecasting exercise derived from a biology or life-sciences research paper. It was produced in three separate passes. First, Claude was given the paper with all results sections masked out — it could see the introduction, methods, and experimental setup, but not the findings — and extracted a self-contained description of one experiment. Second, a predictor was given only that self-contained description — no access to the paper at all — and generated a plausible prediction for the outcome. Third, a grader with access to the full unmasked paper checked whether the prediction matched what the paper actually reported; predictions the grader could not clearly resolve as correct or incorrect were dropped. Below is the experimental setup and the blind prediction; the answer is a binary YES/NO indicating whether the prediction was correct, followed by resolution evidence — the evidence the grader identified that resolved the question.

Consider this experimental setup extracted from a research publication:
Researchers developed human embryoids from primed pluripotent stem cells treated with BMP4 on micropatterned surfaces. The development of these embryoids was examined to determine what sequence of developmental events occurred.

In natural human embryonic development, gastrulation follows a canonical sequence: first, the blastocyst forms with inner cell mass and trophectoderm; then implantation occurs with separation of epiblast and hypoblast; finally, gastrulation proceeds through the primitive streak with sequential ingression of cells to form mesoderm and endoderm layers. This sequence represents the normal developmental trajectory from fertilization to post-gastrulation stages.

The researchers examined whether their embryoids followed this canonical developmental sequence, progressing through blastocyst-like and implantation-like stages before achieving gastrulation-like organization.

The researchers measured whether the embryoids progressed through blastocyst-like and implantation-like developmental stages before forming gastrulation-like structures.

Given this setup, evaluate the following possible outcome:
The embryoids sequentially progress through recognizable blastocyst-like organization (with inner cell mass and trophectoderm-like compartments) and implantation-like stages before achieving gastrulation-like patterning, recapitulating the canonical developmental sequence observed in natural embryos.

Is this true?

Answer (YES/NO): NO